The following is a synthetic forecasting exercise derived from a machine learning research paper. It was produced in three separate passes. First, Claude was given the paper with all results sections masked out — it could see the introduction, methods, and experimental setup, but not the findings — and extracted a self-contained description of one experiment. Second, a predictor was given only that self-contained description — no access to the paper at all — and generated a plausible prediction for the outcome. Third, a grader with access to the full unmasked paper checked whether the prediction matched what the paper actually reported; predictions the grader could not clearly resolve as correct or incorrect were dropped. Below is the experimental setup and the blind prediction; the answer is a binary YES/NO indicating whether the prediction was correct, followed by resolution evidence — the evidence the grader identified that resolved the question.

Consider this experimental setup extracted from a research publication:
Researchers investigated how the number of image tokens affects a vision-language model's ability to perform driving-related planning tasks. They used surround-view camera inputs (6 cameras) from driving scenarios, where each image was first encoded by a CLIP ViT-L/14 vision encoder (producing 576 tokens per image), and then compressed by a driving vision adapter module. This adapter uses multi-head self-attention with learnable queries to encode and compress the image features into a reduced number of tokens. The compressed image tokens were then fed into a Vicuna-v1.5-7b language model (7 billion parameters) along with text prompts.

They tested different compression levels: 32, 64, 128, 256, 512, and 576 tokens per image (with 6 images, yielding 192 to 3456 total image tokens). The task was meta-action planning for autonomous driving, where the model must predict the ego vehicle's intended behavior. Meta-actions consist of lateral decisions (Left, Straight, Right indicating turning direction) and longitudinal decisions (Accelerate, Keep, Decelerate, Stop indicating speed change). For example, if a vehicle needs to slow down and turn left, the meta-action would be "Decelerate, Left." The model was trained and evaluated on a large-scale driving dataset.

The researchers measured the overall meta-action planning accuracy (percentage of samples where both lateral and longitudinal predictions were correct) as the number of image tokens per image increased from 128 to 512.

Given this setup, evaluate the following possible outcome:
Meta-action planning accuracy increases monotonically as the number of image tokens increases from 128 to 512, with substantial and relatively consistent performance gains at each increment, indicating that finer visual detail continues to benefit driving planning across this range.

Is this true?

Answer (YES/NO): NO